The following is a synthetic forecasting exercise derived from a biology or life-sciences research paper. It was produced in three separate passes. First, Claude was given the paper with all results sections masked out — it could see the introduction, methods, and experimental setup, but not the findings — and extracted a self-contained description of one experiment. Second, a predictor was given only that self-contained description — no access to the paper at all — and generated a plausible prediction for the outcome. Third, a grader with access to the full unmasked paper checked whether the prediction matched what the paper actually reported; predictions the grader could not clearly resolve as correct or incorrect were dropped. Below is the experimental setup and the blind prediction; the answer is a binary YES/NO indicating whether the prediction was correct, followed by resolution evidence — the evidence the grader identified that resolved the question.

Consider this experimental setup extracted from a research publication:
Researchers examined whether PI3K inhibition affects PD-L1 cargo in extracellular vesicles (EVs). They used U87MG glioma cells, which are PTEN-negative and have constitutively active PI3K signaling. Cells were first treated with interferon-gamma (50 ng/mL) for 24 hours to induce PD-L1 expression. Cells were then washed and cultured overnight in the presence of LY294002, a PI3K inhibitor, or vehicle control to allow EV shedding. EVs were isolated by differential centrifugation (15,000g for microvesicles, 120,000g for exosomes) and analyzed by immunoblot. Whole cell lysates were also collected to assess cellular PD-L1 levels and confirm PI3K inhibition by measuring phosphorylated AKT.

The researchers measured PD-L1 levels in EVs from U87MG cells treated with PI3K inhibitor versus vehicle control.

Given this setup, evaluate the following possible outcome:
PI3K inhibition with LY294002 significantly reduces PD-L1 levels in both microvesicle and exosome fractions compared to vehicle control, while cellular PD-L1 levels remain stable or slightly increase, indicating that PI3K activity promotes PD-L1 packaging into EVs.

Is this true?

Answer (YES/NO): NO